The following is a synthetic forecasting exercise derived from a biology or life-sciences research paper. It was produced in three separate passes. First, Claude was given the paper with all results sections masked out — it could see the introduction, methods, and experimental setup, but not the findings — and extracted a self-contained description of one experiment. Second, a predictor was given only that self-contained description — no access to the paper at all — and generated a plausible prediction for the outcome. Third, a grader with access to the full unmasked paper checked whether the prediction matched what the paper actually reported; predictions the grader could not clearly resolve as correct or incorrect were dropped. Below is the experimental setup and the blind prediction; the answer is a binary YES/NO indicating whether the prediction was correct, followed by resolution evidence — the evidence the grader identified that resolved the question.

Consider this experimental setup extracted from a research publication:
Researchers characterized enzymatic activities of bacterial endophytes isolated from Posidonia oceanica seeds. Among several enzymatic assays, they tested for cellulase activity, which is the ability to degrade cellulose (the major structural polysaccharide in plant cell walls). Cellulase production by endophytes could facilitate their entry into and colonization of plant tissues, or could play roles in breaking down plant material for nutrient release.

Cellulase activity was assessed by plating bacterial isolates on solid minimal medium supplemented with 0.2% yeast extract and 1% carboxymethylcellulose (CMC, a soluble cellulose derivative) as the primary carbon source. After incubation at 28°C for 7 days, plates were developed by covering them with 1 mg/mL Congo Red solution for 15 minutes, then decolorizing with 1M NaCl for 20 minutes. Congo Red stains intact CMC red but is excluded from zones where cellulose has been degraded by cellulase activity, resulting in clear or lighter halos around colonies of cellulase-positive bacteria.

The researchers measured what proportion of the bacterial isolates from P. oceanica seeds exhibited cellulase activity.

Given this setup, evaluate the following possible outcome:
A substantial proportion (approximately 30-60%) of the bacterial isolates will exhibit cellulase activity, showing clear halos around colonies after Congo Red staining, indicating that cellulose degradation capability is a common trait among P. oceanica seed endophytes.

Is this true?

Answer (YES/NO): YES